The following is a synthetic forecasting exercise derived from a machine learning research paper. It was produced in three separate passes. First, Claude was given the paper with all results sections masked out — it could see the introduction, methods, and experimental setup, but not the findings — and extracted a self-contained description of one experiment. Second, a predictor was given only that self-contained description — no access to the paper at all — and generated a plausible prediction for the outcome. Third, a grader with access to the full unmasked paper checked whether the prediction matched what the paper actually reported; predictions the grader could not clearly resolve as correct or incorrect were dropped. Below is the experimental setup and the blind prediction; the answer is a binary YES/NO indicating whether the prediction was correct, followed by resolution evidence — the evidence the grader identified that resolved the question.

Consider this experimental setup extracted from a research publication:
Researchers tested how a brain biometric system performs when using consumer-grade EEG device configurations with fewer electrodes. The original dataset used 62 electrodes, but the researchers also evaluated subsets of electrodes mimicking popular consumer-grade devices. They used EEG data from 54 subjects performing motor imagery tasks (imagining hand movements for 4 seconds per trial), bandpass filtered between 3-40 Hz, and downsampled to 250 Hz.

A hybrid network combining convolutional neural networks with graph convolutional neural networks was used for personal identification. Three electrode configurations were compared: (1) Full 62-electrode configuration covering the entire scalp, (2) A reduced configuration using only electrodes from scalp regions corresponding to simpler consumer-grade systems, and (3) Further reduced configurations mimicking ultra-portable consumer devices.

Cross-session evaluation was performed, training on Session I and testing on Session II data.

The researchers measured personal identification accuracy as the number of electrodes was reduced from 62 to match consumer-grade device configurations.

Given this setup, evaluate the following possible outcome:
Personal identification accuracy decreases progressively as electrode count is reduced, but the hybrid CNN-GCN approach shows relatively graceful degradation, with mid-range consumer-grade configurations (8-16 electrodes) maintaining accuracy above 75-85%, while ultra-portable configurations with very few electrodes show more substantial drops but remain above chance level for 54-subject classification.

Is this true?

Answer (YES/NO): NO